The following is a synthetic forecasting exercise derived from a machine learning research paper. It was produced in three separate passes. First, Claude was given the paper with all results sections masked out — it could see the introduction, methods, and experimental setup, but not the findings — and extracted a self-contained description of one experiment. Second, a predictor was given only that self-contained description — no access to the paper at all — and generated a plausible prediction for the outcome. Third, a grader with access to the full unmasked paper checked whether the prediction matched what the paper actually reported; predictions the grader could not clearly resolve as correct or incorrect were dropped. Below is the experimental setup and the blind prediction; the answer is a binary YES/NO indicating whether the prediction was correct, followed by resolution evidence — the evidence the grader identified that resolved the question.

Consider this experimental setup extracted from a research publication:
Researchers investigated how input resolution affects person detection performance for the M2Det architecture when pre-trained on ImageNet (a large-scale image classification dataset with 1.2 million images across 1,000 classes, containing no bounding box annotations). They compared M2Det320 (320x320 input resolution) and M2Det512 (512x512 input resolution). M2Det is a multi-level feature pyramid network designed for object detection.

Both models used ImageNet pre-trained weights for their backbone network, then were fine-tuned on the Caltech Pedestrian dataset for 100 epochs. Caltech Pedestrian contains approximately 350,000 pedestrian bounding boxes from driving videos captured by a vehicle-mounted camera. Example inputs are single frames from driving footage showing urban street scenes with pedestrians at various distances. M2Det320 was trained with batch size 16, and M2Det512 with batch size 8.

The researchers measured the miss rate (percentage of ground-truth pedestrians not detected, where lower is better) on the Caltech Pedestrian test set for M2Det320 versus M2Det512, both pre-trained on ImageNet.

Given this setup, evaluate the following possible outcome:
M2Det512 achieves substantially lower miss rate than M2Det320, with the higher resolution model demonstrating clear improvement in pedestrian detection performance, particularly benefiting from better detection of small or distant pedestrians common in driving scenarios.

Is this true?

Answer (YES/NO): NO